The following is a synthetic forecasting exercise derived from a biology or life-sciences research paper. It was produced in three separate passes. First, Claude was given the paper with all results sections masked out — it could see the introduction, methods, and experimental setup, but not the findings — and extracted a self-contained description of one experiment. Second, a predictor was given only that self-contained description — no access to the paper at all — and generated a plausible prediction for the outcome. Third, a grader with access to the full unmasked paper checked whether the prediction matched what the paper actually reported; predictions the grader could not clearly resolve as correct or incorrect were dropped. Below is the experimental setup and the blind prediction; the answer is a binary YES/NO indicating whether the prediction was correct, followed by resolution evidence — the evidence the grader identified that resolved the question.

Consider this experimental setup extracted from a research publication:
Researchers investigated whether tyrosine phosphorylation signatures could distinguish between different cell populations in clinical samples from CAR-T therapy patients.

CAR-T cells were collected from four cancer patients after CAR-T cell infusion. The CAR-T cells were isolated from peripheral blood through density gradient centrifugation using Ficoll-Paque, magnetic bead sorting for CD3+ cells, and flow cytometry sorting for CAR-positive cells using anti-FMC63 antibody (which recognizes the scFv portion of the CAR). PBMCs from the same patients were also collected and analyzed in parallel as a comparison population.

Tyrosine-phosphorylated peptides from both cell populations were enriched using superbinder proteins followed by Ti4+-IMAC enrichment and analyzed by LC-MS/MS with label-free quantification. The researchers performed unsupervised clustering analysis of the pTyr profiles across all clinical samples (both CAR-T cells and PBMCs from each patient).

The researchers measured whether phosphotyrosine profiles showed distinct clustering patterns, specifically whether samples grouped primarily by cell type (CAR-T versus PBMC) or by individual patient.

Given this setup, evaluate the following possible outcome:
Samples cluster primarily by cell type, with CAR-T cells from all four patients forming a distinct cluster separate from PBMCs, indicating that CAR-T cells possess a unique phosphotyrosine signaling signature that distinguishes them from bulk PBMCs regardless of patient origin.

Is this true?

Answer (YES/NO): YES